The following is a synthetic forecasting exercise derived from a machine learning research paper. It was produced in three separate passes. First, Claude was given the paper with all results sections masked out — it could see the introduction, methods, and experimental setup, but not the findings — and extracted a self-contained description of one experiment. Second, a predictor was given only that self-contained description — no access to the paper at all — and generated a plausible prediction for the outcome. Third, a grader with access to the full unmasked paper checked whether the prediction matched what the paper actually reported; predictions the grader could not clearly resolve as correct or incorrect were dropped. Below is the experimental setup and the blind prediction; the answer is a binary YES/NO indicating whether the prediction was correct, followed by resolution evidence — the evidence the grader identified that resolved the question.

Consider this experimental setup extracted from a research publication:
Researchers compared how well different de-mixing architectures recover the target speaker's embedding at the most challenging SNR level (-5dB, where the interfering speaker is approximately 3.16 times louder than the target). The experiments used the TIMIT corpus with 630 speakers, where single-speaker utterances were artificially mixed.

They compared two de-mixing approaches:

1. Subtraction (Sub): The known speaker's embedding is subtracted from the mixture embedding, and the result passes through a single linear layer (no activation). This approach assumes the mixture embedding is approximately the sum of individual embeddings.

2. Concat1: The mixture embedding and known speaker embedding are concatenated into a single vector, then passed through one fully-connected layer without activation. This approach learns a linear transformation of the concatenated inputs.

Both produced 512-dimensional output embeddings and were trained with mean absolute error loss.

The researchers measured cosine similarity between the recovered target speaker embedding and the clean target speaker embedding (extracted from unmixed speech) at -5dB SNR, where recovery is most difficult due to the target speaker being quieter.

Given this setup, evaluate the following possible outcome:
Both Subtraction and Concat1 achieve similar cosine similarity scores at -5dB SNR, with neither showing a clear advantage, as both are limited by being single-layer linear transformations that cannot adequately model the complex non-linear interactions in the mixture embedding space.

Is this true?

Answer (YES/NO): NO